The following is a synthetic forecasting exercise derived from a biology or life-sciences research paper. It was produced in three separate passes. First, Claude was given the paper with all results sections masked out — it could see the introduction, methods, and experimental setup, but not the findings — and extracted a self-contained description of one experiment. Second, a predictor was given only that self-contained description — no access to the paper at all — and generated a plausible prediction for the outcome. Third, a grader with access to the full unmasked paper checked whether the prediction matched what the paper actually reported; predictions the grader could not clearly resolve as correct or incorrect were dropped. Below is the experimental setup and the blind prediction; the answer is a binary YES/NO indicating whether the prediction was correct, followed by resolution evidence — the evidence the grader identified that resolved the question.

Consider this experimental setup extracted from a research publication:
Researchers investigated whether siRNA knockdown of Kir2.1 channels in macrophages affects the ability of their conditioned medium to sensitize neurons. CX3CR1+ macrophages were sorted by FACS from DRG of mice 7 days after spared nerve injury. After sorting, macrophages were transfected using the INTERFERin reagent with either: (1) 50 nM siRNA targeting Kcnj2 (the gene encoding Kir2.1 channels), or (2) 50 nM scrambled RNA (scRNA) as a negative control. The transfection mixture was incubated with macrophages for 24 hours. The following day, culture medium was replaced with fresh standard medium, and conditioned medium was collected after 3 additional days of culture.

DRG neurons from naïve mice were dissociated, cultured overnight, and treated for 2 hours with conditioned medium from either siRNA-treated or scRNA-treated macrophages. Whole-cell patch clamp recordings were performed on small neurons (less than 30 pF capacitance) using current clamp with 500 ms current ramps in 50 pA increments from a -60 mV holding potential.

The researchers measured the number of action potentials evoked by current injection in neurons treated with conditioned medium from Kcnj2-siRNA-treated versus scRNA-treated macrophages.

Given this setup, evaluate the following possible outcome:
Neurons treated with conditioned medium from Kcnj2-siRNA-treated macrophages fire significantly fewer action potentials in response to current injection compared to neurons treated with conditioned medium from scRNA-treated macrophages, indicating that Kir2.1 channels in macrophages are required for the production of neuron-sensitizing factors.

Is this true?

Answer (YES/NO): YES